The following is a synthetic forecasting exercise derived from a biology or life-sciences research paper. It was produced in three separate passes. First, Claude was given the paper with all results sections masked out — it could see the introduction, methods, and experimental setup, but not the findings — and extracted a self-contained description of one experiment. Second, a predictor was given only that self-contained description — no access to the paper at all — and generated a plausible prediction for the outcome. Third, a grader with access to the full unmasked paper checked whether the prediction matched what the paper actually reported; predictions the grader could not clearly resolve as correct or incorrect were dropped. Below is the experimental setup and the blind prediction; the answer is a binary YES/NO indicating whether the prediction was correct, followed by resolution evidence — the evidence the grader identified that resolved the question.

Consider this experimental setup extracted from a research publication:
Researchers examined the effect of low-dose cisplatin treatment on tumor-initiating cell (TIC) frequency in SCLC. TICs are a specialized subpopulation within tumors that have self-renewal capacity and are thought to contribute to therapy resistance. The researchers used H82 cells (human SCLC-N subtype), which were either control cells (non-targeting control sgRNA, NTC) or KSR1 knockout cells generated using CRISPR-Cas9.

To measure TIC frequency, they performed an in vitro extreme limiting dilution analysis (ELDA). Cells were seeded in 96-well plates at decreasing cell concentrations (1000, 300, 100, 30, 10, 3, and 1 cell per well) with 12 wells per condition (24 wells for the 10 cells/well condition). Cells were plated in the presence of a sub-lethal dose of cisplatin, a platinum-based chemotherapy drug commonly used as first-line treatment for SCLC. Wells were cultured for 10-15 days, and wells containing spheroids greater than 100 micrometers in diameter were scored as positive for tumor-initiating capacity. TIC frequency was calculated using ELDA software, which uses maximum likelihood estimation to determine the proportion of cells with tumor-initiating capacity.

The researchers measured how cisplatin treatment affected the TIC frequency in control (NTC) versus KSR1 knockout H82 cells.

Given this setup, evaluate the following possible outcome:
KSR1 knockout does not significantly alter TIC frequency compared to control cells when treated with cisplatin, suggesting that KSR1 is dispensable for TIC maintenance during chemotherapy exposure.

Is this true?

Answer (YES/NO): NO